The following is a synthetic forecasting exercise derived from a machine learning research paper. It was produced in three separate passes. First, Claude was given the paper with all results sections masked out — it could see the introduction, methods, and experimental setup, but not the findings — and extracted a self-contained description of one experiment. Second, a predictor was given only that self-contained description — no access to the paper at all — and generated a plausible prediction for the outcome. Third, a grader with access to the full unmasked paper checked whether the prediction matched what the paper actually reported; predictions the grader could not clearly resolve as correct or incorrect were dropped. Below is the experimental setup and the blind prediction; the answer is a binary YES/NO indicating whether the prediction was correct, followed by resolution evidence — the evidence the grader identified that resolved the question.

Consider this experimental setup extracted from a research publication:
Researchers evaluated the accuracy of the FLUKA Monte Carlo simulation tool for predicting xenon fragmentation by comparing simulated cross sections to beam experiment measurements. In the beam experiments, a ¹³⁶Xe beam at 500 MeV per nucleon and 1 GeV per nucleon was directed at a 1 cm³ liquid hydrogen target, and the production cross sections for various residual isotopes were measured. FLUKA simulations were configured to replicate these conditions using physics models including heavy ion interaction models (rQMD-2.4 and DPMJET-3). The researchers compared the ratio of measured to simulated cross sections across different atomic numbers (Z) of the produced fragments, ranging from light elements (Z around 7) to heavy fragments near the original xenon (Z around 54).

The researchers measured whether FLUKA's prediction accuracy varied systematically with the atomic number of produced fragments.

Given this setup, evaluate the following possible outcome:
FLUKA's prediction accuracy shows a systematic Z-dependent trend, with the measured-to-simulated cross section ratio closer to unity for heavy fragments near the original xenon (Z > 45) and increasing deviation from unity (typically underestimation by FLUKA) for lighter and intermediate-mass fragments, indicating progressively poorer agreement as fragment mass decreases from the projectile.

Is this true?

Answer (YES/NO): NO